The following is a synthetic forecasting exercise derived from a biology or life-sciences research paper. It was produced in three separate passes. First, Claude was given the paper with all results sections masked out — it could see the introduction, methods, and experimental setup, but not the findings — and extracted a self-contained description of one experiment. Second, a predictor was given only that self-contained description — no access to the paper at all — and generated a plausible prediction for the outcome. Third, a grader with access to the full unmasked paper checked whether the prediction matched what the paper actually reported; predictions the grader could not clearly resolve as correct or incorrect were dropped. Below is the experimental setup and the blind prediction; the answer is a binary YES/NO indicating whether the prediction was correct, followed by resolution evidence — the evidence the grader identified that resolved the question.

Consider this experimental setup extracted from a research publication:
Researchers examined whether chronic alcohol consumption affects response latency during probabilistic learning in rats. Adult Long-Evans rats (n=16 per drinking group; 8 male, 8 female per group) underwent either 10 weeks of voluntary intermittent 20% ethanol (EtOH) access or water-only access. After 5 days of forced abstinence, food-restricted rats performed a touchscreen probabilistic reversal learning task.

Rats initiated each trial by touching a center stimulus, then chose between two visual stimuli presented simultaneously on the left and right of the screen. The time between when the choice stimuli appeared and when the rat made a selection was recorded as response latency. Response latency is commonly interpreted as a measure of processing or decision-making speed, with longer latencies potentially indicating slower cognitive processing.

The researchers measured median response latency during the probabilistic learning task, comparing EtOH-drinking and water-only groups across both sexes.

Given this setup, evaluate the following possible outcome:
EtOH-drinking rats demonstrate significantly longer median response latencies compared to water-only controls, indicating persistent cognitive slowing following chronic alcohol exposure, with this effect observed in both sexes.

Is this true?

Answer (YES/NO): NO